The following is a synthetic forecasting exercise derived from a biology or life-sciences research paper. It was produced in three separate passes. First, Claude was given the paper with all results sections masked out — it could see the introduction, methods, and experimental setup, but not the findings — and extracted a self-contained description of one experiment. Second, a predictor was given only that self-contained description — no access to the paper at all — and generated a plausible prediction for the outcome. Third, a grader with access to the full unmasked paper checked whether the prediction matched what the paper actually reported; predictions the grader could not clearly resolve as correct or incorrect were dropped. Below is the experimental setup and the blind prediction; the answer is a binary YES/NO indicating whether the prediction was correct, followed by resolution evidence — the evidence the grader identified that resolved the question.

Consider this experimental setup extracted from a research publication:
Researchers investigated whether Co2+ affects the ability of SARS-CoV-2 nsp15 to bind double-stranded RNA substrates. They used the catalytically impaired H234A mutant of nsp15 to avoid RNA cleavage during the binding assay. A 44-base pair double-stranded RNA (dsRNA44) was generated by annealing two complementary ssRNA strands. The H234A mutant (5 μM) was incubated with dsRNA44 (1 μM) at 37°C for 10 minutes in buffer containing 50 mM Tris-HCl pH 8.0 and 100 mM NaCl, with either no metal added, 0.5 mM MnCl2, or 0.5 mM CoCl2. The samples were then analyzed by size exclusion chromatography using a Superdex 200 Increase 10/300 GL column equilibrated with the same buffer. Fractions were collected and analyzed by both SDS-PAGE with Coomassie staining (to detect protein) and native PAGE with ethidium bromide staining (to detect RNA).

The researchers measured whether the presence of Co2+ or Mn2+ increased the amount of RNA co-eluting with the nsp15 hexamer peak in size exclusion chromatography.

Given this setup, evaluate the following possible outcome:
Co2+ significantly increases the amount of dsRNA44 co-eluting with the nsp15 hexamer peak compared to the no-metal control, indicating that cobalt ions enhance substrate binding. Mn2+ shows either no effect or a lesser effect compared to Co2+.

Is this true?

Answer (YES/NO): YES